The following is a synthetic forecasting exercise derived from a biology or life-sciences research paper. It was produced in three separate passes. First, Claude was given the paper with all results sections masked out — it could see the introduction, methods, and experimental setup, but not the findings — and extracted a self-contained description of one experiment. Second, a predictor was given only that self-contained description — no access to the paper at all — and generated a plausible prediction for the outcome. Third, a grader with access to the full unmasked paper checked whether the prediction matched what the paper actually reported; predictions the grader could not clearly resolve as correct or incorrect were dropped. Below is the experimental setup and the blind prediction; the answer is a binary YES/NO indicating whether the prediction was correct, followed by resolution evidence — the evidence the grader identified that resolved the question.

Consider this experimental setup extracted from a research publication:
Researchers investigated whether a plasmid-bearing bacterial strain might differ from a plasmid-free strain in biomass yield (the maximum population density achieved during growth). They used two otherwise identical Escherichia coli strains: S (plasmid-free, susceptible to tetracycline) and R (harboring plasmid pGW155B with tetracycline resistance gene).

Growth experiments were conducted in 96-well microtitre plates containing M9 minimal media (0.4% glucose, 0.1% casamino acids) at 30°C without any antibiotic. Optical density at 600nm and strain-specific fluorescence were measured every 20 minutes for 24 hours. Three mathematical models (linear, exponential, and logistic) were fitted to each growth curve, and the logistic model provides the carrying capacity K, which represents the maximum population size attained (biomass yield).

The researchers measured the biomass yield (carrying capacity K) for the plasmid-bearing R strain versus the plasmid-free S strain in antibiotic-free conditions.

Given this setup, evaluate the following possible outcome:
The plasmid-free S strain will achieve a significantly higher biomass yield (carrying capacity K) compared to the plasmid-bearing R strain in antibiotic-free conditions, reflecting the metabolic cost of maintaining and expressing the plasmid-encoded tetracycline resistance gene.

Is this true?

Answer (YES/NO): NO